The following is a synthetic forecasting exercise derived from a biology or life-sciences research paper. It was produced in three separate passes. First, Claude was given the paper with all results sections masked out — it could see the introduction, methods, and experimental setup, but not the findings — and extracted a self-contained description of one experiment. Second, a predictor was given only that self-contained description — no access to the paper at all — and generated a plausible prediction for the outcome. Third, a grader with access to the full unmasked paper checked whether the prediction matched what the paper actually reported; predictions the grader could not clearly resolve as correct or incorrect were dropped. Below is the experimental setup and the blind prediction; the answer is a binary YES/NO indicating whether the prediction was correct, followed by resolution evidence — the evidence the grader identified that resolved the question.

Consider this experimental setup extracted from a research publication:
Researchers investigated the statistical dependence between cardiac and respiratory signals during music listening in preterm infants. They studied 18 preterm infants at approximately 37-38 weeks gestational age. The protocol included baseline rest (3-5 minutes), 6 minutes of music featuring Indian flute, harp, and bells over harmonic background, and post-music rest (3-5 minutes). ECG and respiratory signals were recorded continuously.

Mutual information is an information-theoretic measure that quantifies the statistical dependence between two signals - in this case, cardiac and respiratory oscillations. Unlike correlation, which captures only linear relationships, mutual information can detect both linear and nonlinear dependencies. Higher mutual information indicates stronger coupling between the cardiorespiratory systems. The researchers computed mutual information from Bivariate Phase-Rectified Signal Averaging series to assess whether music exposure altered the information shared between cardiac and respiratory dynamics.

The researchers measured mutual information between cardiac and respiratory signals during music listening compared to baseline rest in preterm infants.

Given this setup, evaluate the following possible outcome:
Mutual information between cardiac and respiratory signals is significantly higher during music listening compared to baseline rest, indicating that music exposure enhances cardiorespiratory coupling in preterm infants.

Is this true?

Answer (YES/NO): NO